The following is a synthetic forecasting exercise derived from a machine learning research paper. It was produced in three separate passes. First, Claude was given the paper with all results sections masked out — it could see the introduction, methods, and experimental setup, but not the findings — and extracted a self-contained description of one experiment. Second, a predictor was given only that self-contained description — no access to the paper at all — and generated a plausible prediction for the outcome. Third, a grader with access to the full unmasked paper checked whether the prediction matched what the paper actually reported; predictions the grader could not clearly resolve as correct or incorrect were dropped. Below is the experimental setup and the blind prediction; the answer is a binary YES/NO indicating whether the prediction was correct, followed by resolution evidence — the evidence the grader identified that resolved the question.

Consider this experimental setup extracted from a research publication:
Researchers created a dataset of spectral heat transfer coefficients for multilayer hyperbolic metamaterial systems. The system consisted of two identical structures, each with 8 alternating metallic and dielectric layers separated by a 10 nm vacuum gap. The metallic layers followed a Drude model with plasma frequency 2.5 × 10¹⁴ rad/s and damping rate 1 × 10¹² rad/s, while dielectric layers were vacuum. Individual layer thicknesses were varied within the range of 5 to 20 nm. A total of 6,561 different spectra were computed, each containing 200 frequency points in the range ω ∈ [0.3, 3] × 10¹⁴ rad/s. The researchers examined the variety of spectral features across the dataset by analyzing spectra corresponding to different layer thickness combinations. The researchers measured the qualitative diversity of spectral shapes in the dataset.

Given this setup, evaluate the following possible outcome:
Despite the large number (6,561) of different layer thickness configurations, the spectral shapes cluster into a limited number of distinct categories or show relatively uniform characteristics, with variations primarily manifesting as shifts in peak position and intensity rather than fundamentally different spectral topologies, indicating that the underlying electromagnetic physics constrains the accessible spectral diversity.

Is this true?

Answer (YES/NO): NO